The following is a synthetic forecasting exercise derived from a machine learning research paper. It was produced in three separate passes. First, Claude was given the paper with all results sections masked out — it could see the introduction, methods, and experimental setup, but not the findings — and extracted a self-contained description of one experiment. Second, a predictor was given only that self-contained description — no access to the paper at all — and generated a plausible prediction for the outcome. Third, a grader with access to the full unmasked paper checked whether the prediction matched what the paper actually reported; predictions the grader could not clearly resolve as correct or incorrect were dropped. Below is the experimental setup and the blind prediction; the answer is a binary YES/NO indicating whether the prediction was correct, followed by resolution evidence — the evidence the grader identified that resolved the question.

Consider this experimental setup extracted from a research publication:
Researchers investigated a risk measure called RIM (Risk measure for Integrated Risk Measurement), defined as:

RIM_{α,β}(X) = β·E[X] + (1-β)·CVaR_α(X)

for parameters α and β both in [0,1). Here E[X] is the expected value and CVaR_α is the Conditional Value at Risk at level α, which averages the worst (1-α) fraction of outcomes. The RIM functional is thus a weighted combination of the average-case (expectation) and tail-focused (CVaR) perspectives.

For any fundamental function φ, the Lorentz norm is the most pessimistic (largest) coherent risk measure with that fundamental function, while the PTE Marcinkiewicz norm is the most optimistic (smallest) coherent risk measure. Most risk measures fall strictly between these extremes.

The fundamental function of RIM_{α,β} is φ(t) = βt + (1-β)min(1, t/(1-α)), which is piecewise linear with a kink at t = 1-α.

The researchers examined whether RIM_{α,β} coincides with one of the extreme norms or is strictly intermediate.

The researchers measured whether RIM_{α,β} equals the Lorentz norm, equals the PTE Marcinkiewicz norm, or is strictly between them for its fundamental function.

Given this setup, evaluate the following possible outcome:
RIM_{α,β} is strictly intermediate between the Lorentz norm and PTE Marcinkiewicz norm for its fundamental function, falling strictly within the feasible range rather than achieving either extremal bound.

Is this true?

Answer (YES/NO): NO